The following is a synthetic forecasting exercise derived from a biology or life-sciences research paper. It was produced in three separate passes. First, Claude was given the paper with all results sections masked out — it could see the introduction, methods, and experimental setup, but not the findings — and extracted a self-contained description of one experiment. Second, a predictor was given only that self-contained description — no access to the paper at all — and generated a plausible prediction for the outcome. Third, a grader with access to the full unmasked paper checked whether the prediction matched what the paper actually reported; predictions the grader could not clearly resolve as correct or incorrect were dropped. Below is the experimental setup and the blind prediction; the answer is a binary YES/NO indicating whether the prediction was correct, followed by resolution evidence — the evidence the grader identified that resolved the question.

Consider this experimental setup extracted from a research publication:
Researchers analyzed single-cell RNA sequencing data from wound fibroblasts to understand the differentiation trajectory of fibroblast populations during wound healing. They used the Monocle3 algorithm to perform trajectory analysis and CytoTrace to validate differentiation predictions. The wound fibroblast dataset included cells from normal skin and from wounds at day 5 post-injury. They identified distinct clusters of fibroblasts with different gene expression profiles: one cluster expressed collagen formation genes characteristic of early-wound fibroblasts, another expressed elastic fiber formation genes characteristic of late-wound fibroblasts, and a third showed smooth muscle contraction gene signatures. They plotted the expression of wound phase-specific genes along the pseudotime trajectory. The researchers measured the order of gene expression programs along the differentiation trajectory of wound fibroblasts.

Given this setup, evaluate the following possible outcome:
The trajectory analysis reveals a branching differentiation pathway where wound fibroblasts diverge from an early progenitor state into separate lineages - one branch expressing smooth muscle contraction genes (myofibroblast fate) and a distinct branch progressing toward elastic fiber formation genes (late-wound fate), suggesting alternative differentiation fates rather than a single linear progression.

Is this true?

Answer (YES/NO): NO